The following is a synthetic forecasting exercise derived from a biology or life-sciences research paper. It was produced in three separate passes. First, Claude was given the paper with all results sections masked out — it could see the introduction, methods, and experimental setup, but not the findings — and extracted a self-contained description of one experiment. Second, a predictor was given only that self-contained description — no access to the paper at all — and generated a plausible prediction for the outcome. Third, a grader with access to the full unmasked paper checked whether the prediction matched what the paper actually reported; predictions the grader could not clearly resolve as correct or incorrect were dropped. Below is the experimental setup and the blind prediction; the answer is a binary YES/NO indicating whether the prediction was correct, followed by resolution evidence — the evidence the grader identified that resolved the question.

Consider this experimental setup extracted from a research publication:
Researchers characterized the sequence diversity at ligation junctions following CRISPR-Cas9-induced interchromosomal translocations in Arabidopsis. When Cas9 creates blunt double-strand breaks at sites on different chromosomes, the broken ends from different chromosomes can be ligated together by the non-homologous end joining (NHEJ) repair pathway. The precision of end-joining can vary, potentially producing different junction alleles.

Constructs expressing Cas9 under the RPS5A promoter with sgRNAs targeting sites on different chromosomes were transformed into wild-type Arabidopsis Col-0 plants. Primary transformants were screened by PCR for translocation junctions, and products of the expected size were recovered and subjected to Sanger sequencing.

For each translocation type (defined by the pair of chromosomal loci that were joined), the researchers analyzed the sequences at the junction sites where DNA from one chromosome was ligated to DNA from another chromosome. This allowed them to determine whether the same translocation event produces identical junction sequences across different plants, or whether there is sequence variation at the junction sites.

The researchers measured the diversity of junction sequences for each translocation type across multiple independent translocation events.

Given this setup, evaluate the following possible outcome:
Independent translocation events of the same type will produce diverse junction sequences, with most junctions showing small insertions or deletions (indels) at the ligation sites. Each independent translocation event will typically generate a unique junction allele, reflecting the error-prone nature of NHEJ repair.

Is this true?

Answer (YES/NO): NO